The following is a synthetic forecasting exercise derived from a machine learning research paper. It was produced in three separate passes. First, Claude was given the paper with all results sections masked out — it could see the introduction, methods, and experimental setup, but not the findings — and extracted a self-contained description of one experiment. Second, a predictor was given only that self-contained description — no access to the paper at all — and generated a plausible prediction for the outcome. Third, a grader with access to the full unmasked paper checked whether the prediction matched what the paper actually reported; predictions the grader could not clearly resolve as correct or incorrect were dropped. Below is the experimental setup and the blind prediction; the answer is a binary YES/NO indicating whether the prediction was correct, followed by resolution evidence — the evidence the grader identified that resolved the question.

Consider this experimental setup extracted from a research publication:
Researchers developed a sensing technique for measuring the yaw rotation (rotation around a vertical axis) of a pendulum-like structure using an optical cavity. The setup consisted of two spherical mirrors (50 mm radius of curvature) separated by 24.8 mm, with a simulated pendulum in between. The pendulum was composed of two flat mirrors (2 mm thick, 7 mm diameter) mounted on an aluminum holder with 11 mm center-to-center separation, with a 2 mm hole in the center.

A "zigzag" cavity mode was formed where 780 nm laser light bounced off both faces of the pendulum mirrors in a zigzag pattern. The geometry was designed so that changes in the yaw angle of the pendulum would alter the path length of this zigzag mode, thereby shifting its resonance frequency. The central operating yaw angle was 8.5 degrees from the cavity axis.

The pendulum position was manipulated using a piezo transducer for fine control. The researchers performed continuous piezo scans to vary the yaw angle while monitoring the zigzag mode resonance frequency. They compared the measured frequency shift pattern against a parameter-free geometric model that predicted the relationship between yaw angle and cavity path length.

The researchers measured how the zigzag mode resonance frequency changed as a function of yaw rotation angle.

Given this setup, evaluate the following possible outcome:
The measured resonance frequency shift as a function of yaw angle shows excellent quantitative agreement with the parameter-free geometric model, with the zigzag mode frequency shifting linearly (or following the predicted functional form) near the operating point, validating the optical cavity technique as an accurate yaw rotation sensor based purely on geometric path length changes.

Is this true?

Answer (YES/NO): YES